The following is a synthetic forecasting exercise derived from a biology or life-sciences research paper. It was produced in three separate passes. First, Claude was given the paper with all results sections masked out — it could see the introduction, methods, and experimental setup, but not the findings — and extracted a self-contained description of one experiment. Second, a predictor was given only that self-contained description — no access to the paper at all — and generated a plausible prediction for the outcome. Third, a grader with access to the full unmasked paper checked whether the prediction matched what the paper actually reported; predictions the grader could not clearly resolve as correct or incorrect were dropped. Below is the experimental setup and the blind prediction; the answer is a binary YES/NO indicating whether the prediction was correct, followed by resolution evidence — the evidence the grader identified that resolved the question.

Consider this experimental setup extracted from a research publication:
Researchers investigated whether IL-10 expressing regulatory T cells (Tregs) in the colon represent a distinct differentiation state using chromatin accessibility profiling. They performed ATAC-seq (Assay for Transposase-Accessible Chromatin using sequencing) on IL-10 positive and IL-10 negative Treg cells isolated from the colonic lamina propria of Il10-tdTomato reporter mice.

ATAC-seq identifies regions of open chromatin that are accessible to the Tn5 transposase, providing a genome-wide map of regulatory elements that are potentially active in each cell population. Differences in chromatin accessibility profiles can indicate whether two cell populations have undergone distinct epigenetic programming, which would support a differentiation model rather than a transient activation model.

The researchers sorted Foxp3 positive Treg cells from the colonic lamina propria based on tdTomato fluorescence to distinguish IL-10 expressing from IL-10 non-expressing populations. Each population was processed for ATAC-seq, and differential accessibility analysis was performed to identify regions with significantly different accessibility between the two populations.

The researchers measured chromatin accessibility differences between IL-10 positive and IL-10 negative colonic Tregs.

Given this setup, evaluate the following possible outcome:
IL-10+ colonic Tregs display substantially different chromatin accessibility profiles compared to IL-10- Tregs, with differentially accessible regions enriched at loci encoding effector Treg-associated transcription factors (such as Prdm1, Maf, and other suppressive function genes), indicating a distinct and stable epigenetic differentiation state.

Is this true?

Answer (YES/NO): YES